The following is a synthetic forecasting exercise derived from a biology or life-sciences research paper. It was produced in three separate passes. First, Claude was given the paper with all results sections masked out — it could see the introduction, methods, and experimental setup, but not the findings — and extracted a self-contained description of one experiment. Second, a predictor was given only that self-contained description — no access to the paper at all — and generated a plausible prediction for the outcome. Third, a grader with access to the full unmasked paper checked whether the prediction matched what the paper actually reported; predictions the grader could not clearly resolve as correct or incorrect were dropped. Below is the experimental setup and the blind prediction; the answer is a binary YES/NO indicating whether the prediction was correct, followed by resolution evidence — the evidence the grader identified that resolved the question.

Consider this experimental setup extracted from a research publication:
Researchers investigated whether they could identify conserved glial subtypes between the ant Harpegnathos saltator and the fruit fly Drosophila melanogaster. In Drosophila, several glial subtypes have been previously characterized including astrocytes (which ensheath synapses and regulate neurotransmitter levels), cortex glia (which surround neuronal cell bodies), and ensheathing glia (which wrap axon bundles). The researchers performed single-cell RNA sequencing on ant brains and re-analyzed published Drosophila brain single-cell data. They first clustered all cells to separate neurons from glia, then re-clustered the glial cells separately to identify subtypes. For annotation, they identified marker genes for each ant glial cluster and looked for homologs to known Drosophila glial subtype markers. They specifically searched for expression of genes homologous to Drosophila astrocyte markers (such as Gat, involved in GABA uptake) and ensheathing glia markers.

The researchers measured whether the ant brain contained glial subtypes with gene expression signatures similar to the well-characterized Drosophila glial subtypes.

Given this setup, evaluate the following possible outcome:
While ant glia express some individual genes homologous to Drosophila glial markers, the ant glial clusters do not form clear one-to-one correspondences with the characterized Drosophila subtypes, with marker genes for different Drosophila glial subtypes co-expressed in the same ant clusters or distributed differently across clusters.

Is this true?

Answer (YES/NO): NO